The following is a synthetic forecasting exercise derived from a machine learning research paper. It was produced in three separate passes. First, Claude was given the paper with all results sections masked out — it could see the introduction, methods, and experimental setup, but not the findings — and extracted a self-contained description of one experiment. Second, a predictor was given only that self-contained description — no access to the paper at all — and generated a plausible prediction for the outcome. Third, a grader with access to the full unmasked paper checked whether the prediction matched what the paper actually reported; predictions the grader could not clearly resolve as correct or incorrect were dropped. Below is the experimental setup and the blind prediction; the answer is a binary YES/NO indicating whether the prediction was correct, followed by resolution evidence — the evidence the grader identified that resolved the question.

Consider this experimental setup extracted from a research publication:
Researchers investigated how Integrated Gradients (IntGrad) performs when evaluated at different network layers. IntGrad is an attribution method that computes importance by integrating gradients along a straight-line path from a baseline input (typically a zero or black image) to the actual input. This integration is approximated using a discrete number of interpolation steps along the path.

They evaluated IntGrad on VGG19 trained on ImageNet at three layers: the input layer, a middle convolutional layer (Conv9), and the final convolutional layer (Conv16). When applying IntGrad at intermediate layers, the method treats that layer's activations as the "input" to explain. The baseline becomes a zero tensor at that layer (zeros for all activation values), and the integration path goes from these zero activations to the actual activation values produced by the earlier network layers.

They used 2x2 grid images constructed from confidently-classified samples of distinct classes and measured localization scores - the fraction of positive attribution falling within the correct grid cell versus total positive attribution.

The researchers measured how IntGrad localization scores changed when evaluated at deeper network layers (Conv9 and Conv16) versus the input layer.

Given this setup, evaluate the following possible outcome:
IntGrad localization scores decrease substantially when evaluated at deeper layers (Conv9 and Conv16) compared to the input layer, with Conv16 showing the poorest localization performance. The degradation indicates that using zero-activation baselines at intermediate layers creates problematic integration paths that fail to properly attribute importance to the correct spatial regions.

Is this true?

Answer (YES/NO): NO